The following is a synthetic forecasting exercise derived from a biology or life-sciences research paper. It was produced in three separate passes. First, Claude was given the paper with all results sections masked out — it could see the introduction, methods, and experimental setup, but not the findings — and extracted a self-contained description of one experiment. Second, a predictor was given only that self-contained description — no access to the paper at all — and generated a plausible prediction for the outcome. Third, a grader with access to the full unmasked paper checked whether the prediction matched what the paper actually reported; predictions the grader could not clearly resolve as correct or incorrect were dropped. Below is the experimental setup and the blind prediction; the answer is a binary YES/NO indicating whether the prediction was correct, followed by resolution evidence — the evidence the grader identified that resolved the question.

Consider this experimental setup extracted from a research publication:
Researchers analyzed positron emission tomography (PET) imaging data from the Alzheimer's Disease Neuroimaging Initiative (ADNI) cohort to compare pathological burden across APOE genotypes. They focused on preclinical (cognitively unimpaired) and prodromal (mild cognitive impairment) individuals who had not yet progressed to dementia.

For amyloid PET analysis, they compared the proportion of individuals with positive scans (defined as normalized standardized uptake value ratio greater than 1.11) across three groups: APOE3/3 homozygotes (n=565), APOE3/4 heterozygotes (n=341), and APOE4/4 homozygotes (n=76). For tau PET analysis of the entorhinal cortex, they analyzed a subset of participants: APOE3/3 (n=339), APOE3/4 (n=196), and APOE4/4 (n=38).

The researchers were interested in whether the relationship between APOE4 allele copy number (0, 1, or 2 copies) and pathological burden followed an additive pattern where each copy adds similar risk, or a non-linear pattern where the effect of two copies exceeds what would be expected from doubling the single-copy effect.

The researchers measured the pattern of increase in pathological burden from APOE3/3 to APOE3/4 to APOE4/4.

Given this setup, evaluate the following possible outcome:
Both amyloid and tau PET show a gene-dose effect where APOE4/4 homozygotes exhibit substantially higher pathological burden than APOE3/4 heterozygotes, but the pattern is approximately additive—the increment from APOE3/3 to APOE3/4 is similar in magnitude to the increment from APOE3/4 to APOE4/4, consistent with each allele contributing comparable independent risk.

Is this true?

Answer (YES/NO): NO